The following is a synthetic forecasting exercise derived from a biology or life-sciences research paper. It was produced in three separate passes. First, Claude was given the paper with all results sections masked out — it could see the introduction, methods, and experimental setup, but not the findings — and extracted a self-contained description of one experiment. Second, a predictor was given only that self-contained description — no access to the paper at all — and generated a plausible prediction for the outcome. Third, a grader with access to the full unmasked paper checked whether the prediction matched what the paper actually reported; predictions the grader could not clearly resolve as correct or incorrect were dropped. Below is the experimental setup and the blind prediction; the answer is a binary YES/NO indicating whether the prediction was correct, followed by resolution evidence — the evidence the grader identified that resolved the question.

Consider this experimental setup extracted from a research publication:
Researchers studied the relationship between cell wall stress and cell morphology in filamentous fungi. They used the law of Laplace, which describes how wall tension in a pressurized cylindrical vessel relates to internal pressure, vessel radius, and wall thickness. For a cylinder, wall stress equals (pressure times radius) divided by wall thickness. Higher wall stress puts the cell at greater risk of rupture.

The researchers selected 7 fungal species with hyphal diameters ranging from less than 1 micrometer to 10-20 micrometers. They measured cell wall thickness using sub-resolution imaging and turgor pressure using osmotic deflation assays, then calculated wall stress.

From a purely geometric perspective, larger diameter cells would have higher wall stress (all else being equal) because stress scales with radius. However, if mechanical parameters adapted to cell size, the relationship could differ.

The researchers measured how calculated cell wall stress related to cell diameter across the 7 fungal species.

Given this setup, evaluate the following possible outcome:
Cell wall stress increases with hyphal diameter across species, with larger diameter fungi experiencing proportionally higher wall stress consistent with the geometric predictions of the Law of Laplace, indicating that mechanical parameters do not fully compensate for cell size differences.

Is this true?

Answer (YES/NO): NO